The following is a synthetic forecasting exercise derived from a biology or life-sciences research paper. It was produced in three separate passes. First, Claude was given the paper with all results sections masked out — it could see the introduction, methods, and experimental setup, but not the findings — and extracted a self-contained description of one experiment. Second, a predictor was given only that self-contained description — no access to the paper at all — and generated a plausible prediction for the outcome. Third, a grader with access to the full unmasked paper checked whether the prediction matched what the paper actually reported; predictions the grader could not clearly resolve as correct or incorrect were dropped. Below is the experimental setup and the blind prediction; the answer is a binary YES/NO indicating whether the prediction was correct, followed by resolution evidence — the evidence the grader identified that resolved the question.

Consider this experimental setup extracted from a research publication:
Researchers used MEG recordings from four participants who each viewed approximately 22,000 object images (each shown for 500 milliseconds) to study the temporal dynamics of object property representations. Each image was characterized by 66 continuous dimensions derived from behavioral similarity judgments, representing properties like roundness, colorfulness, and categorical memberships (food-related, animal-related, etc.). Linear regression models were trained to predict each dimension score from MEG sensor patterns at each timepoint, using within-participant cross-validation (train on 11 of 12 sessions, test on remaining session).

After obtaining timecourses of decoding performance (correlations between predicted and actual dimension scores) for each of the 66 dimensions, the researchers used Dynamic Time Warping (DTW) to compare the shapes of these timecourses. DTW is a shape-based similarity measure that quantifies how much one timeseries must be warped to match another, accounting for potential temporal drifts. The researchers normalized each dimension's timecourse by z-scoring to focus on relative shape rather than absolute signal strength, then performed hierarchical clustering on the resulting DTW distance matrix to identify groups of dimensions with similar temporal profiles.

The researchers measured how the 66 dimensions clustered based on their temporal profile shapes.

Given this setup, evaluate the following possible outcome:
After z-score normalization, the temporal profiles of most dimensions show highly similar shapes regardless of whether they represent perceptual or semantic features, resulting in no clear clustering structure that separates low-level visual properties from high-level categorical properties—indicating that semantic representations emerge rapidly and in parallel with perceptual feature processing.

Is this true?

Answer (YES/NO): NO